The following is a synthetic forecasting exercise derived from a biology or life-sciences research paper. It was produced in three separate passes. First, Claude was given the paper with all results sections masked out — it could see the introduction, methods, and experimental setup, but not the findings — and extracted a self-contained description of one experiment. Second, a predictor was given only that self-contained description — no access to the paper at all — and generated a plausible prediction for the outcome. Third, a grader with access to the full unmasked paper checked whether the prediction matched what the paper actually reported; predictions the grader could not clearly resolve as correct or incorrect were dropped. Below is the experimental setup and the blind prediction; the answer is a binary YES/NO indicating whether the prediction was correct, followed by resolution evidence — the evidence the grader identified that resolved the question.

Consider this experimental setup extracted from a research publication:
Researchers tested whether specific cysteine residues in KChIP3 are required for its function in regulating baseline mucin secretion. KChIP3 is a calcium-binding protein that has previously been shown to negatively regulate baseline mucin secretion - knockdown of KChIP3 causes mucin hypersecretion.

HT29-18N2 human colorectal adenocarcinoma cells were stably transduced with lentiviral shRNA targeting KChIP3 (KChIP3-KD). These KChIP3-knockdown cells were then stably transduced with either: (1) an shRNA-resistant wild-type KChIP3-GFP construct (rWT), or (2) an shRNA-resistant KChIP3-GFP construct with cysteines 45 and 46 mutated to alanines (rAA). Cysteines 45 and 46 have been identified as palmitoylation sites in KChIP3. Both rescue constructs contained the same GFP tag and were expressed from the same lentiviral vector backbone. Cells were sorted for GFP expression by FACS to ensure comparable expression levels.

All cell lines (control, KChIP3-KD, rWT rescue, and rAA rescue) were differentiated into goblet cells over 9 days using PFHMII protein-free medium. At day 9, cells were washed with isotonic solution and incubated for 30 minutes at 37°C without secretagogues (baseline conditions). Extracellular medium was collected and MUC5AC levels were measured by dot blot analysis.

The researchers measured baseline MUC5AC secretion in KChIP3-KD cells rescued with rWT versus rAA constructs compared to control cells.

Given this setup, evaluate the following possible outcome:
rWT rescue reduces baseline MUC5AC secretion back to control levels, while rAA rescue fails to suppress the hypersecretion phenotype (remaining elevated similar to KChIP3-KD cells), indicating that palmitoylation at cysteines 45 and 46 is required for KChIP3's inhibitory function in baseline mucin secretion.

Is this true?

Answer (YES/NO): NO